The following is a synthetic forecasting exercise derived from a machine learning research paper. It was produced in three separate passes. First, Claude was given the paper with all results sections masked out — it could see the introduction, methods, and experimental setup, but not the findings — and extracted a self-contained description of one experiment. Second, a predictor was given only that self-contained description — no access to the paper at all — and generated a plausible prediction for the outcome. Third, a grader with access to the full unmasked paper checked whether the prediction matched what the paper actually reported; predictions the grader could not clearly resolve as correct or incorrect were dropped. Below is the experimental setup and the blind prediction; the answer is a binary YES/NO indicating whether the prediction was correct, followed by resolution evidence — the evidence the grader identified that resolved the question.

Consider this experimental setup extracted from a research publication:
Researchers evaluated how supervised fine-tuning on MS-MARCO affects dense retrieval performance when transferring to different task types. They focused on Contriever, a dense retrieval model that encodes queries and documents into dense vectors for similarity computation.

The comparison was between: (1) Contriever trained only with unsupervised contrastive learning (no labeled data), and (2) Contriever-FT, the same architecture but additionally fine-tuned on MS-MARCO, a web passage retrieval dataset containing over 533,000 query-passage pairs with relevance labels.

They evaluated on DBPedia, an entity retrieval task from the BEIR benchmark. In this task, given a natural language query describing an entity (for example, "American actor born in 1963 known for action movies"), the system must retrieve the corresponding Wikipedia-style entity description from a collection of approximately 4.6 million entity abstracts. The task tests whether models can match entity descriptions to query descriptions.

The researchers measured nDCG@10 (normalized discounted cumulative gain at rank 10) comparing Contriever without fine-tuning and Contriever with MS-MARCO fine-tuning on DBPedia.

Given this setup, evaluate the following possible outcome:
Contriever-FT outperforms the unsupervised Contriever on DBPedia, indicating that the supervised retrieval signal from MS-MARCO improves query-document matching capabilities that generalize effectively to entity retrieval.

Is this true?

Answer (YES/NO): YES